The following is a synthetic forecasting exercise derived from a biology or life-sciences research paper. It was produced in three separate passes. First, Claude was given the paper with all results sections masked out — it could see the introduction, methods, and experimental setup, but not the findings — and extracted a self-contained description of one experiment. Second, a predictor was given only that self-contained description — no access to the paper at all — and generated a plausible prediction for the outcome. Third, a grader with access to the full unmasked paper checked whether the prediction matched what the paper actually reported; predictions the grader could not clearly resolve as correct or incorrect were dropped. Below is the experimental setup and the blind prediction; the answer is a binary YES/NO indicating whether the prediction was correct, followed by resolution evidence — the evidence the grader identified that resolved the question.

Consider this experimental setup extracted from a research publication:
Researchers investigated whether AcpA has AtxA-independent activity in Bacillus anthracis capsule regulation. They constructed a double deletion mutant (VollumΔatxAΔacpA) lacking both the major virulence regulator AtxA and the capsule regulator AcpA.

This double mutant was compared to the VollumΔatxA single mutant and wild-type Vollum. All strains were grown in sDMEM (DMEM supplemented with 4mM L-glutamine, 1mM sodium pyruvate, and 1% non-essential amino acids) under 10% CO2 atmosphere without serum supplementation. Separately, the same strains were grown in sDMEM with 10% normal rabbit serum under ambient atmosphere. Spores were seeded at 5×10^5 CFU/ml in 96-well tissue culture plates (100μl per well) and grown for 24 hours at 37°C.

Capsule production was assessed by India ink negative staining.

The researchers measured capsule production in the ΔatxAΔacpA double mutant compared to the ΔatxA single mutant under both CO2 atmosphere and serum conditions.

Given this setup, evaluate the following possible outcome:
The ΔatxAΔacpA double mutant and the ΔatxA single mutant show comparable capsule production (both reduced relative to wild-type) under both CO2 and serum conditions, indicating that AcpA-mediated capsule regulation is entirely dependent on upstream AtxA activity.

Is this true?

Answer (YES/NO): NO